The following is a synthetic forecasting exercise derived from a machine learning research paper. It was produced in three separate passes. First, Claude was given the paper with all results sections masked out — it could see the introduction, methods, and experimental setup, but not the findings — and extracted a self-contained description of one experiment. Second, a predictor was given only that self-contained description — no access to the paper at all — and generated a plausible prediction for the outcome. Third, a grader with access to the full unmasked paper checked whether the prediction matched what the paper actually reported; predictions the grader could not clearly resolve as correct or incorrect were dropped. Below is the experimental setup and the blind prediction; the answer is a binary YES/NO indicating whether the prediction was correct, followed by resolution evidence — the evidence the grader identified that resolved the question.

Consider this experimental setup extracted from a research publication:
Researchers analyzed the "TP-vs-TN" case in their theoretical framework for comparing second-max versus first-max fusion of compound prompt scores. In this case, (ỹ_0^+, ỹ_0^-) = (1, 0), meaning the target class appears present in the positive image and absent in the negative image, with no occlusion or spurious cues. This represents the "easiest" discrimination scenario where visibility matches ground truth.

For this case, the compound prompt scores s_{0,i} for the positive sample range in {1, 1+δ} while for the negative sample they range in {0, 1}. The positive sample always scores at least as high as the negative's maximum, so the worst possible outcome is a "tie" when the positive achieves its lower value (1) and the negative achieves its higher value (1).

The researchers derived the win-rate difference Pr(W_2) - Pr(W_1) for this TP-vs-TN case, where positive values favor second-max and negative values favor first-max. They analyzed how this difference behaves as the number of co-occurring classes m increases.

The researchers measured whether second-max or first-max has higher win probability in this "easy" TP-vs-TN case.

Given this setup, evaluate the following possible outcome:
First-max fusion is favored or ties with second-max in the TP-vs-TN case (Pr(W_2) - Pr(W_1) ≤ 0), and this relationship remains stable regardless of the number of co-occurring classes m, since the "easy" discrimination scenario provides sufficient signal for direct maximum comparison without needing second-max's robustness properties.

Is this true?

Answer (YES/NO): NO